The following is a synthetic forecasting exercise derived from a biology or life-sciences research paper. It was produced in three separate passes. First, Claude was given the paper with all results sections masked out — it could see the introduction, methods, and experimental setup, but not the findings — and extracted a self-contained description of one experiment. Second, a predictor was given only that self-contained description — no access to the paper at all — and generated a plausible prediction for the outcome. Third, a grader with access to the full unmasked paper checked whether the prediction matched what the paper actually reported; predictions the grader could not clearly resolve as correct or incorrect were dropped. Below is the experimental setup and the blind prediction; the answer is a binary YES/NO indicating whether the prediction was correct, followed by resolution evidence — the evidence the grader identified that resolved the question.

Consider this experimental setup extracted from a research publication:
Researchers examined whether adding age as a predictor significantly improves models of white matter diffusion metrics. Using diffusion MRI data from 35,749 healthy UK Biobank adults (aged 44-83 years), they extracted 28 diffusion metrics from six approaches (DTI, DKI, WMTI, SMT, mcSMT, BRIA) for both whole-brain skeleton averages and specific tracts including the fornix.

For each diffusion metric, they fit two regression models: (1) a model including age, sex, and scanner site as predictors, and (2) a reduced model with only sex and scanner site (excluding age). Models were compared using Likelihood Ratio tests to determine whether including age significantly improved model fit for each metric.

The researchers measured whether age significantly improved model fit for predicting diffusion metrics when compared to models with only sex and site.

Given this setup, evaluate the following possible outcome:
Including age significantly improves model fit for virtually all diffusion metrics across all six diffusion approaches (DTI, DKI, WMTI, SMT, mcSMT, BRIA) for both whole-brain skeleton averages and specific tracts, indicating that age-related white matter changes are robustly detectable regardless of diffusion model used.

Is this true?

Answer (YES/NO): YES